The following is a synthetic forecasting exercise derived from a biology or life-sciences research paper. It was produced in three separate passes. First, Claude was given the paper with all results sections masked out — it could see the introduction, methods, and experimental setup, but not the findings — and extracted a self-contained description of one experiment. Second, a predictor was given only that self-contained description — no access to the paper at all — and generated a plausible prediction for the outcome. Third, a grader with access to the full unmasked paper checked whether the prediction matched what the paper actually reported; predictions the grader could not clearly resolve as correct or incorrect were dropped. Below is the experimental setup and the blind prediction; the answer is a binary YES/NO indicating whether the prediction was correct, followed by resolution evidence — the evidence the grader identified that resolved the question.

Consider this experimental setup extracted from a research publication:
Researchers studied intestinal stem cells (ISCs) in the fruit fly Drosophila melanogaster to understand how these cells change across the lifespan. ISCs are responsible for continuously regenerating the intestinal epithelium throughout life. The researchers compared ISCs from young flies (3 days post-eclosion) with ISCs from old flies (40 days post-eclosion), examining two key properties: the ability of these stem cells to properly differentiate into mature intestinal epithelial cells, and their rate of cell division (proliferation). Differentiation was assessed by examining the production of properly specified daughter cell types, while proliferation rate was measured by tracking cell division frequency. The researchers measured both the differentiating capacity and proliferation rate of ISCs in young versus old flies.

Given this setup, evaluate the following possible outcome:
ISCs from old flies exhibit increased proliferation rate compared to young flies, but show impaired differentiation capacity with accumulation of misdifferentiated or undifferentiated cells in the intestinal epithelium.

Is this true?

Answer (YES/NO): YES